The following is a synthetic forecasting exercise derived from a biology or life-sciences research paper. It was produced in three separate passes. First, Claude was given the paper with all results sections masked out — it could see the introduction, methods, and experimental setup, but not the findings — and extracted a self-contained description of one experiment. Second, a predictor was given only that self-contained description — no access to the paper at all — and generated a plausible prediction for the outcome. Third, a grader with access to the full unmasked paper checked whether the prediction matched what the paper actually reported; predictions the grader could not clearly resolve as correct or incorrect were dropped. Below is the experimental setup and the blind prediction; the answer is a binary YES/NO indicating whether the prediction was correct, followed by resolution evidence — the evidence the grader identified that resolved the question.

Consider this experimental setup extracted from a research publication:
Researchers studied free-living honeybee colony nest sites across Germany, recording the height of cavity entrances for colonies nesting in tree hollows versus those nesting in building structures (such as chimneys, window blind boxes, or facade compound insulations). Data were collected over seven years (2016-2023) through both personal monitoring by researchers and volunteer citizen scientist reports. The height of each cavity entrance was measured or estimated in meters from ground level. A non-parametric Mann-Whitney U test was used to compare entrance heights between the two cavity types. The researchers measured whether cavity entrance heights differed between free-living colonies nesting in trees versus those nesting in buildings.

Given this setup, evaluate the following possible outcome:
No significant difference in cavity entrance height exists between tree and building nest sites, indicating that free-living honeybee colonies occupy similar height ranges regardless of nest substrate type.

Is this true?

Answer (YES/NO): NO